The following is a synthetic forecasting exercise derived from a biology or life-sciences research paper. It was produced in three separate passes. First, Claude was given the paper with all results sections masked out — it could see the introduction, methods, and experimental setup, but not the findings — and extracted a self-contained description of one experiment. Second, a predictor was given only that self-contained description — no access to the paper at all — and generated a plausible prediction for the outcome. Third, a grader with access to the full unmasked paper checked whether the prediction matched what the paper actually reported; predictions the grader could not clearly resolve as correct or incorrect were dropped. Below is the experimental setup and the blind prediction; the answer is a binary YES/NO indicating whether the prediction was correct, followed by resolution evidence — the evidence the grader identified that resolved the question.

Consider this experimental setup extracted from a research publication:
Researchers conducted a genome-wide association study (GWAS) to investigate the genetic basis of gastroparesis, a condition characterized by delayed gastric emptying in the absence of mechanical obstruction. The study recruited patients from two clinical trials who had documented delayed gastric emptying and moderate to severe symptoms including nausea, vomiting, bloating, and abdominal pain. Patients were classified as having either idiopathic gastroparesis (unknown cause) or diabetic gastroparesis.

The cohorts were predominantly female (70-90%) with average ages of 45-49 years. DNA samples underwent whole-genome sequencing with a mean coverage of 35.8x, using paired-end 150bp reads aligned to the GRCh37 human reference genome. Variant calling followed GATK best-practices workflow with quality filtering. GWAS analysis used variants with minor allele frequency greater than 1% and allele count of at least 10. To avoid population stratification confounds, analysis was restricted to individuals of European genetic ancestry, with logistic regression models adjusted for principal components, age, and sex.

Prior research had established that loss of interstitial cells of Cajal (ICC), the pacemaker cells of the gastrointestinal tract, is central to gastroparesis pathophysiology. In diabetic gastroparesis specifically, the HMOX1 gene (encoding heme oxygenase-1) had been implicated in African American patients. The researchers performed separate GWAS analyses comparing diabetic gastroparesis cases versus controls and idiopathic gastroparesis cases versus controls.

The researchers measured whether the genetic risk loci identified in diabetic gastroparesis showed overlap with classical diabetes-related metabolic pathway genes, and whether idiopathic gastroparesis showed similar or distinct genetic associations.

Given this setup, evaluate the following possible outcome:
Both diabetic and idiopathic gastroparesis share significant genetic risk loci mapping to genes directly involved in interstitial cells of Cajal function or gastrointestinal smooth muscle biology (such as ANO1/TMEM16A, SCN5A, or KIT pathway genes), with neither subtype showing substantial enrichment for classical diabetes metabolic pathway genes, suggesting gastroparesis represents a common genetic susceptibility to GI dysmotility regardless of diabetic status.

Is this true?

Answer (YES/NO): NO